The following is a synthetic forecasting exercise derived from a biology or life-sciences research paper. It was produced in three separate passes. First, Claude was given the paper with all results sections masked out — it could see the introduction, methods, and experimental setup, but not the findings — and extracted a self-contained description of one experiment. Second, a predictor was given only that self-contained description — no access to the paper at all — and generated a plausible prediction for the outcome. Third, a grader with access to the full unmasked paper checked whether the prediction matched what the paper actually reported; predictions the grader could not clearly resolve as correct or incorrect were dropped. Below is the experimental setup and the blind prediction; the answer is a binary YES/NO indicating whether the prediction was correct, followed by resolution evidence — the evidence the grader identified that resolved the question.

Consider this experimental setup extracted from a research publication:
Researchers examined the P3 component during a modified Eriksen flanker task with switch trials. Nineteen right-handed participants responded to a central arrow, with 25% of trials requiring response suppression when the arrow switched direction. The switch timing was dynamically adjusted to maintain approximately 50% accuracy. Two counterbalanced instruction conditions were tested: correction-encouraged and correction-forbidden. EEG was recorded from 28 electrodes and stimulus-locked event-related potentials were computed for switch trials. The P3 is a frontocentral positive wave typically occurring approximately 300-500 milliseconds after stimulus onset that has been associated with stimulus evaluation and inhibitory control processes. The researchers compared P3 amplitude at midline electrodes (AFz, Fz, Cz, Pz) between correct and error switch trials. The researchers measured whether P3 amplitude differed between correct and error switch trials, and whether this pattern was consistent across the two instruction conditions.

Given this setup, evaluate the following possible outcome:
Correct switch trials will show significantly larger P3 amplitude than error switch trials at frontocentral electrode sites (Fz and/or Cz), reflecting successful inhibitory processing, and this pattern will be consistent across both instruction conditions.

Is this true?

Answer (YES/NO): NO